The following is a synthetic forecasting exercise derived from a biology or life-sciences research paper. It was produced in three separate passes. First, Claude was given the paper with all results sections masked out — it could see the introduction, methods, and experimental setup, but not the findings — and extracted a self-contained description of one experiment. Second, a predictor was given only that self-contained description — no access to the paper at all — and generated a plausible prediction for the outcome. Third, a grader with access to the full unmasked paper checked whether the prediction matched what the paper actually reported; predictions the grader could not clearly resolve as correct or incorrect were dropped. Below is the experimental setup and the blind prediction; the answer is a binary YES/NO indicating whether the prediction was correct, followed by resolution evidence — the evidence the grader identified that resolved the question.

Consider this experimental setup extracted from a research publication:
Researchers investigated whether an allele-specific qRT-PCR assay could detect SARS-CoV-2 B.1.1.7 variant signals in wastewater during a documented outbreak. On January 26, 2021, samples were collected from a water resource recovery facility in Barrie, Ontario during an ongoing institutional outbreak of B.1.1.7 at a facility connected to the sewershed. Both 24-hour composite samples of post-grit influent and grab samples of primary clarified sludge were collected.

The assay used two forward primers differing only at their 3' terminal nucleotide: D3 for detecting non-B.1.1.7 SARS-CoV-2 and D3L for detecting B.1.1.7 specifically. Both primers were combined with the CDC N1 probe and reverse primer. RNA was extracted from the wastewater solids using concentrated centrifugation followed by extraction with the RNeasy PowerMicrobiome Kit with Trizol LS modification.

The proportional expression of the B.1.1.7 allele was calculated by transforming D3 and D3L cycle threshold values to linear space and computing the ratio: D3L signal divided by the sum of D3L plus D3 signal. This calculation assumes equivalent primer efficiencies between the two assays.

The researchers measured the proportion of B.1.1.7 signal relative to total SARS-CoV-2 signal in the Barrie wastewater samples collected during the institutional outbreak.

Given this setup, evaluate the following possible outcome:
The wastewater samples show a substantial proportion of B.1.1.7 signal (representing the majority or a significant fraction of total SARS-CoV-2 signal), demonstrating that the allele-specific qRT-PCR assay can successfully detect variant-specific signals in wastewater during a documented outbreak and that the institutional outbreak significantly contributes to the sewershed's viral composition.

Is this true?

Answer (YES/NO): YES